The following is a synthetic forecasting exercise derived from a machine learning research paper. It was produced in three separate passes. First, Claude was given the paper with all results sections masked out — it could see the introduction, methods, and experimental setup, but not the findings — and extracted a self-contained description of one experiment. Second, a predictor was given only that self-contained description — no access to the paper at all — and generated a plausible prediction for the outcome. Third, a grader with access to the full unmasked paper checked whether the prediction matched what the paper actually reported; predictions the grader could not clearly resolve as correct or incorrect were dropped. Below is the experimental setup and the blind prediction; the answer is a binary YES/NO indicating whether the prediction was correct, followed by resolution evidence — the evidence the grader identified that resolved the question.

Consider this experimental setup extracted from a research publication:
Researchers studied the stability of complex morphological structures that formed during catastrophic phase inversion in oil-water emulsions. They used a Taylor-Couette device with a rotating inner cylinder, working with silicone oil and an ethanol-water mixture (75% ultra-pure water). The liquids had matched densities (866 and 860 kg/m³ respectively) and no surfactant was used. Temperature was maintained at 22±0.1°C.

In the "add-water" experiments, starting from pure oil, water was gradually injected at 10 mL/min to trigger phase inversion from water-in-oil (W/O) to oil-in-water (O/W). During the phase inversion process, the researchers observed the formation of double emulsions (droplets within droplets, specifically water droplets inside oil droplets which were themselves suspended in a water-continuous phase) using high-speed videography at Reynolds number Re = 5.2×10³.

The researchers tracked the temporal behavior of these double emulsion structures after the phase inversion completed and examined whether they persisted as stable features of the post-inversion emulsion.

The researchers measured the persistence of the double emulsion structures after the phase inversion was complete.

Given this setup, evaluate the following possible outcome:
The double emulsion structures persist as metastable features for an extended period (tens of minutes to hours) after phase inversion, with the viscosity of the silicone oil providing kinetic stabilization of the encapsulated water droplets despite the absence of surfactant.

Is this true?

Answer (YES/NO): NO